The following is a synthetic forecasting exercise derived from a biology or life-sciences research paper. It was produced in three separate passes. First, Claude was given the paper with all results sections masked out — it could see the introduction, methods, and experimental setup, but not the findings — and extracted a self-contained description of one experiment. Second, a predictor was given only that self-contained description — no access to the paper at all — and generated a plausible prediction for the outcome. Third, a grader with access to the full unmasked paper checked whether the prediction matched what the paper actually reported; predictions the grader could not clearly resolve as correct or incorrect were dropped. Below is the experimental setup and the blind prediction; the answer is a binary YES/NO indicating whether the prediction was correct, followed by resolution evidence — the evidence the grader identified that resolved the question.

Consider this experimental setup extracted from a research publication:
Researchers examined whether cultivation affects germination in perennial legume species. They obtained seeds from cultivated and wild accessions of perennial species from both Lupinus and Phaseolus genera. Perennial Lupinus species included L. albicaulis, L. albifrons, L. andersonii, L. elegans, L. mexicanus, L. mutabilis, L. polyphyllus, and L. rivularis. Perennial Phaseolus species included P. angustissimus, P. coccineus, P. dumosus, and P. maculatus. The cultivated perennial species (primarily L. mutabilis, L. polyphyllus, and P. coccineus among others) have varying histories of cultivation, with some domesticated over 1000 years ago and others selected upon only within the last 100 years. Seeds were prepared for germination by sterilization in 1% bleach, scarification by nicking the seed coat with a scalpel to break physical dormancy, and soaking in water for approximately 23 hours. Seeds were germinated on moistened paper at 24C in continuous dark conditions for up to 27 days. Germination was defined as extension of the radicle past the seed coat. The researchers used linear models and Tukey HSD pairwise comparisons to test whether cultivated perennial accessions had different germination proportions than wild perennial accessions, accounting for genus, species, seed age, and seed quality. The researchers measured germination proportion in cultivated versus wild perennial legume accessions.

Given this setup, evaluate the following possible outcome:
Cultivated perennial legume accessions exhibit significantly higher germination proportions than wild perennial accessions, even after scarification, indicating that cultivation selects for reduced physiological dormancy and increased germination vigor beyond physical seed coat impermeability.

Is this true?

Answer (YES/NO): NO